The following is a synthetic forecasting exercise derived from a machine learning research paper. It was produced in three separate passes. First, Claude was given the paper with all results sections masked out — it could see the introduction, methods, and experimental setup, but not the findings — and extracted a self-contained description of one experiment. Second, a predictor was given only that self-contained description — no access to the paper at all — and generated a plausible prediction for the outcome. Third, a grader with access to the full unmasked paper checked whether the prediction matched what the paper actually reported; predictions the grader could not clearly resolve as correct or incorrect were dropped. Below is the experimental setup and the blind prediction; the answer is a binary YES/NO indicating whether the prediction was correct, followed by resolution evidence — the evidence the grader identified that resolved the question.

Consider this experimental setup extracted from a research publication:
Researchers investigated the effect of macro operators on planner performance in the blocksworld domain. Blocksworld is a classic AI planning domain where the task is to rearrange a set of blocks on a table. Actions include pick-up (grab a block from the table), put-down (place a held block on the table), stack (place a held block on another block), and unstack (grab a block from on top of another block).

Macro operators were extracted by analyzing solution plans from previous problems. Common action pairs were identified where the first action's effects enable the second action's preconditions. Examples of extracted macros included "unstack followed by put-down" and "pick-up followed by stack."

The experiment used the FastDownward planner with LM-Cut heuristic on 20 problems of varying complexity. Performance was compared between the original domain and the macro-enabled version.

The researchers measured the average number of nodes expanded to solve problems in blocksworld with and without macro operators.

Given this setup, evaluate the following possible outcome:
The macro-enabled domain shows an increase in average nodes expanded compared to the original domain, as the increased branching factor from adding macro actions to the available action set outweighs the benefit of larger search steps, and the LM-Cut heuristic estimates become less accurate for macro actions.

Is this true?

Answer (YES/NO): NO